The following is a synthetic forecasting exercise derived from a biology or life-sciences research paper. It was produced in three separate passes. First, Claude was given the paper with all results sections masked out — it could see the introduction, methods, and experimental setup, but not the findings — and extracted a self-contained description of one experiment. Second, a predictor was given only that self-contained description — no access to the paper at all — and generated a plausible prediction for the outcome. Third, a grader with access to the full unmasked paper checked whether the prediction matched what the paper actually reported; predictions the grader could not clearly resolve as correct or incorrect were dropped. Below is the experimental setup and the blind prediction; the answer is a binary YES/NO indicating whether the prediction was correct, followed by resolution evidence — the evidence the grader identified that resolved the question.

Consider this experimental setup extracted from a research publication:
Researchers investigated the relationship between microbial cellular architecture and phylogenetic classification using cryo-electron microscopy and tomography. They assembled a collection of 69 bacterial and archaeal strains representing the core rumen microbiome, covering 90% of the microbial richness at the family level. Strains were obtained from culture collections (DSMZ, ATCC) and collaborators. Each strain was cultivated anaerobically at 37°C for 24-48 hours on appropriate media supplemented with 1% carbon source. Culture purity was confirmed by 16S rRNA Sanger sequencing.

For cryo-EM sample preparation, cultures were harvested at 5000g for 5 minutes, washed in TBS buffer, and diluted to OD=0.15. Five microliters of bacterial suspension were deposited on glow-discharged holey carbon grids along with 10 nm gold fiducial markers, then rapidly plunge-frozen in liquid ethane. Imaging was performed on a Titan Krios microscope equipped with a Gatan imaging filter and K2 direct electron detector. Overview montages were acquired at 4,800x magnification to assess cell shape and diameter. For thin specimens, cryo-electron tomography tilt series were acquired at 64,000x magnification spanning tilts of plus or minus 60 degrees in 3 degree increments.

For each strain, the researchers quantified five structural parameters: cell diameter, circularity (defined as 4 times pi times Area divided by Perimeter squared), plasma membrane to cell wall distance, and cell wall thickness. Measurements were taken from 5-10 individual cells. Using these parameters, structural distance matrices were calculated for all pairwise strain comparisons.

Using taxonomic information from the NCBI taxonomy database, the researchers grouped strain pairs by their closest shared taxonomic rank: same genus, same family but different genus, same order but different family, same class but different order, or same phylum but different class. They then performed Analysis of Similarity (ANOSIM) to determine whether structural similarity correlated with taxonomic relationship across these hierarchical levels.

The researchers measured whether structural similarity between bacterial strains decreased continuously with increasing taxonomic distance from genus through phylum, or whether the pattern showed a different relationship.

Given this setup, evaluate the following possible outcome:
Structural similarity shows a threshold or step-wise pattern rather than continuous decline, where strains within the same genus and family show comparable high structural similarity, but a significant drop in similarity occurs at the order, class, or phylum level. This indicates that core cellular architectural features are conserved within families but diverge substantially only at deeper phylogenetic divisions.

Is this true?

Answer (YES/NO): NO